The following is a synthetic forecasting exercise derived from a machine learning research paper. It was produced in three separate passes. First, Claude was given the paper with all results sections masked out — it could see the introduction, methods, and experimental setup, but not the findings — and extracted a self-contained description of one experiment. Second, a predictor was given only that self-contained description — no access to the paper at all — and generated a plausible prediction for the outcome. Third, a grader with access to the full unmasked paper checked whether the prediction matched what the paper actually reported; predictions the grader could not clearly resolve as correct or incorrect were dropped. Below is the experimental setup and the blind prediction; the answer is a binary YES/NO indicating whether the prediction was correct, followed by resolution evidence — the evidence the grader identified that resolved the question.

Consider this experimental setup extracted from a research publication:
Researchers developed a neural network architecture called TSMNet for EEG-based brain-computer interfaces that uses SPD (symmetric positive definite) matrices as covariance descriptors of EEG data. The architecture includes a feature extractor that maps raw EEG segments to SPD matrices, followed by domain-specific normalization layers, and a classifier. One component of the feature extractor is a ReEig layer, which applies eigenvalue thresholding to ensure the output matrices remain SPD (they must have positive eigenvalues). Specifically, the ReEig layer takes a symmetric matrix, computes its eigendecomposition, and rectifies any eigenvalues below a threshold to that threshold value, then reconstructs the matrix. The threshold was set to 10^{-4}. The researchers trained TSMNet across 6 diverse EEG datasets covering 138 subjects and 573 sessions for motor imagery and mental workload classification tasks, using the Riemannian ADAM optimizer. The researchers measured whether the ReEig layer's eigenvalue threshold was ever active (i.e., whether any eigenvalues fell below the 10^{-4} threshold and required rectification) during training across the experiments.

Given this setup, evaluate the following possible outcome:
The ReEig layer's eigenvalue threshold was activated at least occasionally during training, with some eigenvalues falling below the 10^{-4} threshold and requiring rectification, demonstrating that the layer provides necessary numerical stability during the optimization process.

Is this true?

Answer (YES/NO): NO